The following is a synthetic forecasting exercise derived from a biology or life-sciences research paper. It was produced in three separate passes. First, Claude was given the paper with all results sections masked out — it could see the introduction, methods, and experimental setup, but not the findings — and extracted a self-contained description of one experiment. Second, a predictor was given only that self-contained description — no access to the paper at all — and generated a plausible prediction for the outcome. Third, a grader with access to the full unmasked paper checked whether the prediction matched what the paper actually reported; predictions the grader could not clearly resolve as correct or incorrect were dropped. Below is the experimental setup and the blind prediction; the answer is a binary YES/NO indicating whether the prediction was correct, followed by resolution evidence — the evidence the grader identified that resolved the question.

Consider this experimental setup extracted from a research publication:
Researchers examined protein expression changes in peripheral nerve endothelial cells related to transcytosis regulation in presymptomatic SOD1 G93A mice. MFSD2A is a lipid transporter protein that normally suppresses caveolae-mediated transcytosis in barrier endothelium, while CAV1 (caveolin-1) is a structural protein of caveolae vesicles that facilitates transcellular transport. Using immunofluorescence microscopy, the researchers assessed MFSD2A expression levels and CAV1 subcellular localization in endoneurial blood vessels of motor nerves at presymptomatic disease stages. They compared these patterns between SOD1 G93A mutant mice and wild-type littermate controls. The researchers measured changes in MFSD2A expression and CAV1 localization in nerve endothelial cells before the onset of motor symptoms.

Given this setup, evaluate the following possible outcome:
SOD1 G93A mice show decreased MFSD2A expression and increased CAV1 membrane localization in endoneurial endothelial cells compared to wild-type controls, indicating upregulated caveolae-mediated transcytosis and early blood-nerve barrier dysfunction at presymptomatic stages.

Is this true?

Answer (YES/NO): NO